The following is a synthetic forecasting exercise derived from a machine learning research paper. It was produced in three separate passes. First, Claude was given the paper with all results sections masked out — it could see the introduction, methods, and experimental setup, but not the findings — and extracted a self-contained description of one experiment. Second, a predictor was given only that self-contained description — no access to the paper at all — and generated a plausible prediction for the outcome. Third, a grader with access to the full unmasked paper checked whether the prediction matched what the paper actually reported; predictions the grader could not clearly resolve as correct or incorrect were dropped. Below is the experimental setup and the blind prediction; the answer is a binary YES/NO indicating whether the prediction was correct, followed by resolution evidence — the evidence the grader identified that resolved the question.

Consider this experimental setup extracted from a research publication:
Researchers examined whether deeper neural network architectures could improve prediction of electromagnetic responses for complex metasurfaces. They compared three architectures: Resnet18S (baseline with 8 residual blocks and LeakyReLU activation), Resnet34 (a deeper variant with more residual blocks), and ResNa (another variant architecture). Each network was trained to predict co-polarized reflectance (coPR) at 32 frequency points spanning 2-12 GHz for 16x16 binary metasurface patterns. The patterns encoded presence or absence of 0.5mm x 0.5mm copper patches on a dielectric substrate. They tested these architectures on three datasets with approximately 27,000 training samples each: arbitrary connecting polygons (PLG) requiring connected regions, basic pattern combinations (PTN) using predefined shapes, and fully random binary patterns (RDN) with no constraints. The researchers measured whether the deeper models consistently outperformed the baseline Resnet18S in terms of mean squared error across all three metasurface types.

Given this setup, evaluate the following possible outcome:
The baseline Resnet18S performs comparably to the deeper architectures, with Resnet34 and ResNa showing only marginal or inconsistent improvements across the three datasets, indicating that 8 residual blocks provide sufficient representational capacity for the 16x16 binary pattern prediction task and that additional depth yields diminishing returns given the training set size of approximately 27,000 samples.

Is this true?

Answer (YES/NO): NO